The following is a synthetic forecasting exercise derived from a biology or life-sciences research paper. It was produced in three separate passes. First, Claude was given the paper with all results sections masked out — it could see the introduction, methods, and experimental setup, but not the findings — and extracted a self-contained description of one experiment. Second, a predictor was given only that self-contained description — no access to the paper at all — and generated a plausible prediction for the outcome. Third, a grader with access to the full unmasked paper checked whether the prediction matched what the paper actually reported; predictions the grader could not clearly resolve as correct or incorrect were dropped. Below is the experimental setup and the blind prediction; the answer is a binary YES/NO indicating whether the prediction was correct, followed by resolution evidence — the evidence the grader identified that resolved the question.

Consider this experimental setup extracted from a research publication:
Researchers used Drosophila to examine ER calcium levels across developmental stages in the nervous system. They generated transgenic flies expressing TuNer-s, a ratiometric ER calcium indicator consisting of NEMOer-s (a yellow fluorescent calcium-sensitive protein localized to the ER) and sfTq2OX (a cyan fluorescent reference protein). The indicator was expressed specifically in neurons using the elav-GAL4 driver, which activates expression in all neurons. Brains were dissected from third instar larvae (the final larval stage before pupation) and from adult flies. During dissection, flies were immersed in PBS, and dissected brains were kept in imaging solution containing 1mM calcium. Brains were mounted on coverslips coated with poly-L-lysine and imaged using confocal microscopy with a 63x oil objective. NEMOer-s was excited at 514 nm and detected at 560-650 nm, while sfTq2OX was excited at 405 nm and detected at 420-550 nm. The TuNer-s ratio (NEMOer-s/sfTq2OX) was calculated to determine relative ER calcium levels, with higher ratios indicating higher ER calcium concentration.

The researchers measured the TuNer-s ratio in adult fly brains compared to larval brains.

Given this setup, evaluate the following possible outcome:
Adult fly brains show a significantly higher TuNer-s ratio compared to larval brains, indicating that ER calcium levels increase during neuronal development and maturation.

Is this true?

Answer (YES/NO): NO